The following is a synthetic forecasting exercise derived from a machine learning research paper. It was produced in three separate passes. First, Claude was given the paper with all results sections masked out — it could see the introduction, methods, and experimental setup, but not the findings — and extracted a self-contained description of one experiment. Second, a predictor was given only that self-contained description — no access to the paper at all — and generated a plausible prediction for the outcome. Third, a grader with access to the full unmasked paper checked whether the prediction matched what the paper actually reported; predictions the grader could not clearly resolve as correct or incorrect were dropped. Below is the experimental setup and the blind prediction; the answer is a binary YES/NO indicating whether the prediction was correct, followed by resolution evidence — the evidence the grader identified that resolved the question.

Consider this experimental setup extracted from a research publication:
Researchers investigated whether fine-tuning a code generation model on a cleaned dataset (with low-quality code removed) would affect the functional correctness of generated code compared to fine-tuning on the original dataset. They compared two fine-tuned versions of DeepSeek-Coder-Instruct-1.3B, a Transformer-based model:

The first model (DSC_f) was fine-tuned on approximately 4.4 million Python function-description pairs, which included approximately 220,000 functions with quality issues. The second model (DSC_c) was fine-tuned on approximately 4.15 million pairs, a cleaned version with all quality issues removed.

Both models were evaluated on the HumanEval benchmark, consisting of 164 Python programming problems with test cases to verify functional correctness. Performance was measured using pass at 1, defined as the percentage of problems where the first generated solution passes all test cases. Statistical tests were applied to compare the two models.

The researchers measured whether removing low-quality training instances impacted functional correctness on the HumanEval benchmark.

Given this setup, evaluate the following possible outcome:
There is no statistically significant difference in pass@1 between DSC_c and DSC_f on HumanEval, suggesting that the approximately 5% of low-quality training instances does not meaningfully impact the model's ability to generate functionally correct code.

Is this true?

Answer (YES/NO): YES